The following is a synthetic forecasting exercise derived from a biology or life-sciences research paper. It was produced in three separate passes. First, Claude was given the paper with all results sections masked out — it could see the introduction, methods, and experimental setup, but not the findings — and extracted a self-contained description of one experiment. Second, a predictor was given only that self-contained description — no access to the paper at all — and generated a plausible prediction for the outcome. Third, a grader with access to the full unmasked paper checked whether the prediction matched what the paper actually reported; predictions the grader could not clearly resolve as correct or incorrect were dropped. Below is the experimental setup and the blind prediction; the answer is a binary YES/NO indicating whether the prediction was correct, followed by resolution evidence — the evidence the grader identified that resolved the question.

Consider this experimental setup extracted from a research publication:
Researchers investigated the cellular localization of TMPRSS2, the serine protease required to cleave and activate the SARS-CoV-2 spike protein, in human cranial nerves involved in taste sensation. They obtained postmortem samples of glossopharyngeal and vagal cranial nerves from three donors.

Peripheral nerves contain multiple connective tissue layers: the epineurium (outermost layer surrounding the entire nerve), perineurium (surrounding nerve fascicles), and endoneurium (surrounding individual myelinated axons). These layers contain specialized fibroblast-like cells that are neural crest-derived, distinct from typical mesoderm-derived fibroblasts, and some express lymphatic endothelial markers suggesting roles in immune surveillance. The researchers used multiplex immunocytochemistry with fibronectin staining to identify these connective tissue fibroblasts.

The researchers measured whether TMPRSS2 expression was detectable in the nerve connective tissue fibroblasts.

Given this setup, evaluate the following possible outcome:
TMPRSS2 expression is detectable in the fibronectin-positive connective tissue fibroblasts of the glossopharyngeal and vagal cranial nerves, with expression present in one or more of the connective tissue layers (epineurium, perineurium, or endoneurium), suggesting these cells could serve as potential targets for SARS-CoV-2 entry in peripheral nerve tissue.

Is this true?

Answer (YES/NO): NO